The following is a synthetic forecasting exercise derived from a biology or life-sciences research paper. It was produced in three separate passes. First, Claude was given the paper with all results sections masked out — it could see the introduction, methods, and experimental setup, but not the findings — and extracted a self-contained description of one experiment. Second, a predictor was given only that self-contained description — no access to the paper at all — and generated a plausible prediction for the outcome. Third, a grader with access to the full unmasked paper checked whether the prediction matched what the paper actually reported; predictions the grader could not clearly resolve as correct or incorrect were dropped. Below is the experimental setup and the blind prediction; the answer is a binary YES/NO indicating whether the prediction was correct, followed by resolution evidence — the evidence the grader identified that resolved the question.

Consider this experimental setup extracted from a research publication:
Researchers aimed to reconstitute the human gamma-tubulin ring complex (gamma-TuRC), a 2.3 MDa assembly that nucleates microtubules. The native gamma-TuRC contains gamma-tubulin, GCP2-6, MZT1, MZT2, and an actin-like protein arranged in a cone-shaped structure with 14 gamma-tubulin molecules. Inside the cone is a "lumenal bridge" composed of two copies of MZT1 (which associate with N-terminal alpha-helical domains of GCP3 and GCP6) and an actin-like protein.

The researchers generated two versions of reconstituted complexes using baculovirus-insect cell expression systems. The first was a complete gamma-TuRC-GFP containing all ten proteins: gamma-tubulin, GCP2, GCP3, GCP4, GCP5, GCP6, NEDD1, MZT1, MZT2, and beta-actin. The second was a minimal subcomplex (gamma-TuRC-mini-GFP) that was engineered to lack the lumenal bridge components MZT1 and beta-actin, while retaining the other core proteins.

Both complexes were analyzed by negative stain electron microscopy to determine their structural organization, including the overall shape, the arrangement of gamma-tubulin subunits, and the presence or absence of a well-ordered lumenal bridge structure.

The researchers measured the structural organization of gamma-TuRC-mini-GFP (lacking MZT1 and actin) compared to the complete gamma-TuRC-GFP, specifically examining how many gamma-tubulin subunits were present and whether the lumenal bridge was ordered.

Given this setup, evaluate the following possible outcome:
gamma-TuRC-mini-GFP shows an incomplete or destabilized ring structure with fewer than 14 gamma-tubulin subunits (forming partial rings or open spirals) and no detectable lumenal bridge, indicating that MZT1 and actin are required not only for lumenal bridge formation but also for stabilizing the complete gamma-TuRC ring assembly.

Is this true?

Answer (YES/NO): YES